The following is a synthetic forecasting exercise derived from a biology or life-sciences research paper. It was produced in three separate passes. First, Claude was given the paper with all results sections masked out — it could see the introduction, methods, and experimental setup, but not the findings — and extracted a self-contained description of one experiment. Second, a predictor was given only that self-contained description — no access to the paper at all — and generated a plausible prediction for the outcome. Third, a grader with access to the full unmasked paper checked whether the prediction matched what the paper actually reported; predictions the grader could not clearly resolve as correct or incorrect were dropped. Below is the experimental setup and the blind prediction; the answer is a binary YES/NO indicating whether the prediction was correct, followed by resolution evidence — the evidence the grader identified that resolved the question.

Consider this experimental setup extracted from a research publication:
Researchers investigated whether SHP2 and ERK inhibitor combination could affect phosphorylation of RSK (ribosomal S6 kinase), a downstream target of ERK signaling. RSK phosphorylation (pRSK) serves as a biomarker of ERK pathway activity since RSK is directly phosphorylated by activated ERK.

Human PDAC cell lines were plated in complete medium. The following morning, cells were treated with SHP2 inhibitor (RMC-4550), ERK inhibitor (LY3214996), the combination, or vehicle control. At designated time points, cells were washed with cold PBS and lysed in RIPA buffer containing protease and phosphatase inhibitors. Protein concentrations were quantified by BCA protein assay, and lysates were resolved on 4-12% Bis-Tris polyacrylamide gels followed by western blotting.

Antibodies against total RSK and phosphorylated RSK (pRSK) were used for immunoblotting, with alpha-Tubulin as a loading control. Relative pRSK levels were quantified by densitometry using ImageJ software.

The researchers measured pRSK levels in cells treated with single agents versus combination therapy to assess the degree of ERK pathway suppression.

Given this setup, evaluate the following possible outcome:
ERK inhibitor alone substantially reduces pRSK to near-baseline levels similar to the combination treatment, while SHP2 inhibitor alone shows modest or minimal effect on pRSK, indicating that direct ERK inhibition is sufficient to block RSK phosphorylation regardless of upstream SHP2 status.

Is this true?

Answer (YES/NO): NO